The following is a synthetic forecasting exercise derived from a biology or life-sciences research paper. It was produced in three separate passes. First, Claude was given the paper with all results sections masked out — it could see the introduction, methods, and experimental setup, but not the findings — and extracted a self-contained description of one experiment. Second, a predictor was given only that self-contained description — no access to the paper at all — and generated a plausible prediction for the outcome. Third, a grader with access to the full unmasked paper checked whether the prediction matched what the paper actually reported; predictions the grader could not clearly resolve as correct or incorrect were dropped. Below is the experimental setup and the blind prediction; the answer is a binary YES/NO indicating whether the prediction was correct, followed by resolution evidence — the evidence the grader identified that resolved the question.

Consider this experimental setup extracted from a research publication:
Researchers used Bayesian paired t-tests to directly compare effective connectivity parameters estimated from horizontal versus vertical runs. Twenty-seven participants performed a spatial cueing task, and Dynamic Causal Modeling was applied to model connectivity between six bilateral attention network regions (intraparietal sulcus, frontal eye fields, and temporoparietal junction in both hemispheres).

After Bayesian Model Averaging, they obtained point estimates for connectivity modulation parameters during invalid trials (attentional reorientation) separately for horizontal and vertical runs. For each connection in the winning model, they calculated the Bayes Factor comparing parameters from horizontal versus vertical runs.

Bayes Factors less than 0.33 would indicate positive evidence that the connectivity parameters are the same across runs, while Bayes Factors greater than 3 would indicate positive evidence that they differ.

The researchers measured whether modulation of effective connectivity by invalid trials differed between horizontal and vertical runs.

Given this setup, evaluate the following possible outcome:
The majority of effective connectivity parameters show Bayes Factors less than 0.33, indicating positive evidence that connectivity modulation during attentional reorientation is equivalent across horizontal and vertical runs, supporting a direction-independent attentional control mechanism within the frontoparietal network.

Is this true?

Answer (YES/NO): YES